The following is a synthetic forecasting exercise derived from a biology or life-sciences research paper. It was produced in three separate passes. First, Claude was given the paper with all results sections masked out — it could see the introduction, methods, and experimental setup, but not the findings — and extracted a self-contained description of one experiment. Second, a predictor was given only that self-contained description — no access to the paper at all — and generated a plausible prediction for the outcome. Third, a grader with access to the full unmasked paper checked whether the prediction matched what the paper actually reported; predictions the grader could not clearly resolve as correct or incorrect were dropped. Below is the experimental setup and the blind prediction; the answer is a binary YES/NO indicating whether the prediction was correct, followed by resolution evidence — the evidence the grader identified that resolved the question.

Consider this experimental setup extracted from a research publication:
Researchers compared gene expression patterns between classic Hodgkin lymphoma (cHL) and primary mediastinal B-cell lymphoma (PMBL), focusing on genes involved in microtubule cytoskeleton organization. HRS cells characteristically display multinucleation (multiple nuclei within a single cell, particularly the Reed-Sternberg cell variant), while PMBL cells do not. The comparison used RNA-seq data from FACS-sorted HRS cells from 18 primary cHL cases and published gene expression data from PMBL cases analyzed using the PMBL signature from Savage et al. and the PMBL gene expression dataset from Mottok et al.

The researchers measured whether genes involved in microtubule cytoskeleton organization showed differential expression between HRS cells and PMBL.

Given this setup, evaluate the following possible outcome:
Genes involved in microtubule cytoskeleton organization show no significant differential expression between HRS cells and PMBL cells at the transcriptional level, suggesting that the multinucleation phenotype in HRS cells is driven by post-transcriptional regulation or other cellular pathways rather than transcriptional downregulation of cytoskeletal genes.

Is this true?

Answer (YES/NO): NO